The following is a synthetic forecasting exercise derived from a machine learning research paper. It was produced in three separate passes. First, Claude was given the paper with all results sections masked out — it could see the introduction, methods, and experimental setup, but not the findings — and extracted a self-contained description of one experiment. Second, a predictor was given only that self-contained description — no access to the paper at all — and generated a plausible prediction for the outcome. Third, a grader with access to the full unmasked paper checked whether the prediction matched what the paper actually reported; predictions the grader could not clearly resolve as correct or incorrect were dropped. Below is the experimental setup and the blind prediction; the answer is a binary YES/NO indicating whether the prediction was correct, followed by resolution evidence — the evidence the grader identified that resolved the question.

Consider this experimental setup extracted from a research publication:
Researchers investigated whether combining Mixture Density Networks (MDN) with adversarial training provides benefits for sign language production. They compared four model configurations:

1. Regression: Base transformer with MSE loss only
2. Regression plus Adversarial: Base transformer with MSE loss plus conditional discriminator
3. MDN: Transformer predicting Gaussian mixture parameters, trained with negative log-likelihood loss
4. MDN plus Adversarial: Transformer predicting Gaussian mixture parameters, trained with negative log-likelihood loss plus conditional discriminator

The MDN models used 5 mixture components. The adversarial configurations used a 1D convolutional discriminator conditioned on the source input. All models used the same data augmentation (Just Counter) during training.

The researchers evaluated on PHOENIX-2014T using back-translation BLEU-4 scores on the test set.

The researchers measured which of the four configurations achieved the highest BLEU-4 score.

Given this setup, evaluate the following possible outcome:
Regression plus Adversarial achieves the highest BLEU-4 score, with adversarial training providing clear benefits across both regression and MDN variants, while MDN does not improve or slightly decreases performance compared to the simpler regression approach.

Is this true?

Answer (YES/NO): NO